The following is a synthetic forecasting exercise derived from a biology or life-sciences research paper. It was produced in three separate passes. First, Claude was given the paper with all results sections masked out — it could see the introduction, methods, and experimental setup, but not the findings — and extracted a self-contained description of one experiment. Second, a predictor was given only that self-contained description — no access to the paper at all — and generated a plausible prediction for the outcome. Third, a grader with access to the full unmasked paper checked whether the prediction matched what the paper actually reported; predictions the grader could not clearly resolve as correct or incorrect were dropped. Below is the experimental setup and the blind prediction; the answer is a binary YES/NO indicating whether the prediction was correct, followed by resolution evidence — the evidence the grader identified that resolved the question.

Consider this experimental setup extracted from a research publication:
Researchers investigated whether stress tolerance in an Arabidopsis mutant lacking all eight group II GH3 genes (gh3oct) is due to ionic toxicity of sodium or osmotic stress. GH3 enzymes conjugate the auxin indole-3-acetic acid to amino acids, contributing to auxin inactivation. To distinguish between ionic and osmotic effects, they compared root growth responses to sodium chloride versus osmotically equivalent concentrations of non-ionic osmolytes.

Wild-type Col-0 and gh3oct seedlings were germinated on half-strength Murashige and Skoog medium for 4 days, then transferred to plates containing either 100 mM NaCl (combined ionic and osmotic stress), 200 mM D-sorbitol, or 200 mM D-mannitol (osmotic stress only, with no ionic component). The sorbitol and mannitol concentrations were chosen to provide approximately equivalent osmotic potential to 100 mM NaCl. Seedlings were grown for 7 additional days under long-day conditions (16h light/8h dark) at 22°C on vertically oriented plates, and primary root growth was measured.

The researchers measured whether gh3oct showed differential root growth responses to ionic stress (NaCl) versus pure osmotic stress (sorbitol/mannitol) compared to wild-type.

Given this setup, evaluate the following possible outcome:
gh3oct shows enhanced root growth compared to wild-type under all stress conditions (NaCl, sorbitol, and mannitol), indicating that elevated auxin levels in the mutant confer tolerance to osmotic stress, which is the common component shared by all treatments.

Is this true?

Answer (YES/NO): YES